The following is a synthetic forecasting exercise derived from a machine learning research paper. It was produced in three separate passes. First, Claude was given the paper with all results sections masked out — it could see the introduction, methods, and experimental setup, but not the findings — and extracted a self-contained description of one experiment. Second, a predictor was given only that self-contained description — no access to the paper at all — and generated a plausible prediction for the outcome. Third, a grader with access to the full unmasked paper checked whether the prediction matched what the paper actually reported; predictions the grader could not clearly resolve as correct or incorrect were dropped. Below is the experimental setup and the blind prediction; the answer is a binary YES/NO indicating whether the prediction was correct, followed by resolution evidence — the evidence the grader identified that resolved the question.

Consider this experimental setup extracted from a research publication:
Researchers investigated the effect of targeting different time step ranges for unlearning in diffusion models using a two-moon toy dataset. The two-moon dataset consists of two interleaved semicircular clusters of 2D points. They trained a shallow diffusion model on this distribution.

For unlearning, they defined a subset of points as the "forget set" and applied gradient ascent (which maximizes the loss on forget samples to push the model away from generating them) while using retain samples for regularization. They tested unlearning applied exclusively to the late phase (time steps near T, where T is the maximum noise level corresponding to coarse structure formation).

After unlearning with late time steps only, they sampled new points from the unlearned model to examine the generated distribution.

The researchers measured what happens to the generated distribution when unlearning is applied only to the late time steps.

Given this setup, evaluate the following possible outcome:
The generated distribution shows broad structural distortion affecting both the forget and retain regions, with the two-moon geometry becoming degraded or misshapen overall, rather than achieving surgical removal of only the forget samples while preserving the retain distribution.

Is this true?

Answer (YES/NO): YES